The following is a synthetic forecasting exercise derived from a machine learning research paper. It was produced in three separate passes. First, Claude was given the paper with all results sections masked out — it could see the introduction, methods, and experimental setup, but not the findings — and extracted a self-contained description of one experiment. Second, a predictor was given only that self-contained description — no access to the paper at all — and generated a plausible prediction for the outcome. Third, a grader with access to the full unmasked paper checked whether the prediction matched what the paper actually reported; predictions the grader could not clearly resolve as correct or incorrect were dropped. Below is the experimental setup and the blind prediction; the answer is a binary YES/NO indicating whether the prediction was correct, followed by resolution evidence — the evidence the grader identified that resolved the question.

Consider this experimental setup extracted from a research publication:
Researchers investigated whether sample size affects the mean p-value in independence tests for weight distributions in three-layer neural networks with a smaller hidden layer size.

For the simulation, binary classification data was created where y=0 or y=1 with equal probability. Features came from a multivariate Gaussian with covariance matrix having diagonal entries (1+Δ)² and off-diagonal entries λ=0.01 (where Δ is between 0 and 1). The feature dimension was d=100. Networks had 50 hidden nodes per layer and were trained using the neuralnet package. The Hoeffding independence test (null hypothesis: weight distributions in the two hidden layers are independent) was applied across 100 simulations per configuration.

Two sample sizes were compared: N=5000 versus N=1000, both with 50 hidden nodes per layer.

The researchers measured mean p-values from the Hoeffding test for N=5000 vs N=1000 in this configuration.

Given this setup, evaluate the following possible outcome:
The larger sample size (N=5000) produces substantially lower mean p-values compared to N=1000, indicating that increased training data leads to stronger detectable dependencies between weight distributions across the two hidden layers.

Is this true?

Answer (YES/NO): NO